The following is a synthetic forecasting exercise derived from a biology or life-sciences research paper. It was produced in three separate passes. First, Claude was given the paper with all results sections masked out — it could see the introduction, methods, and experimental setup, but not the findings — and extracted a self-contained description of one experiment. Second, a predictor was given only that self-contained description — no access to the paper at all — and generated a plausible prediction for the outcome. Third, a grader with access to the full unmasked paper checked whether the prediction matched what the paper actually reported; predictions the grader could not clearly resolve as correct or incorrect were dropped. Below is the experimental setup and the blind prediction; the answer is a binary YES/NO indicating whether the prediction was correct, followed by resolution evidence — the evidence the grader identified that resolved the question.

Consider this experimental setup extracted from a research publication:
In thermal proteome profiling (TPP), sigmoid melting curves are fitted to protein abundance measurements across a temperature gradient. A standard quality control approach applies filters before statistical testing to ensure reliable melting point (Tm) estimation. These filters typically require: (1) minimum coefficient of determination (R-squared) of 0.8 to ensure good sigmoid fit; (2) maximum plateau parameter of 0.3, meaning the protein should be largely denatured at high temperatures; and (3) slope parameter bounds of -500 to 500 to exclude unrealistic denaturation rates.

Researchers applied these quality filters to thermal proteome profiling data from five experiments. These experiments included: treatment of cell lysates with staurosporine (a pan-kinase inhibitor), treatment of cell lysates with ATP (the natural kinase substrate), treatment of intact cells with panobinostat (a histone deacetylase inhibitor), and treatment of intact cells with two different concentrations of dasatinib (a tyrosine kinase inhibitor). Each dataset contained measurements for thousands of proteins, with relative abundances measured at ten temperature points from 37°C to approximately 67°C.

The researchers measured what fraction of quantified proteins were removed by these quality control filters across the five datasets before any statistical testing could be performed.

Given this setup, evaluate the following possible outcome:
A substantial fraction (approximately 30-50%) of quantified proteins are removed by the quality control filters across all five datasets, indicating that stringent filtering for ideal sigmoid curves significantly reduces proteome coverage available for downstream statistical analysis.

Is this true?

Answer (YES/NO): NO